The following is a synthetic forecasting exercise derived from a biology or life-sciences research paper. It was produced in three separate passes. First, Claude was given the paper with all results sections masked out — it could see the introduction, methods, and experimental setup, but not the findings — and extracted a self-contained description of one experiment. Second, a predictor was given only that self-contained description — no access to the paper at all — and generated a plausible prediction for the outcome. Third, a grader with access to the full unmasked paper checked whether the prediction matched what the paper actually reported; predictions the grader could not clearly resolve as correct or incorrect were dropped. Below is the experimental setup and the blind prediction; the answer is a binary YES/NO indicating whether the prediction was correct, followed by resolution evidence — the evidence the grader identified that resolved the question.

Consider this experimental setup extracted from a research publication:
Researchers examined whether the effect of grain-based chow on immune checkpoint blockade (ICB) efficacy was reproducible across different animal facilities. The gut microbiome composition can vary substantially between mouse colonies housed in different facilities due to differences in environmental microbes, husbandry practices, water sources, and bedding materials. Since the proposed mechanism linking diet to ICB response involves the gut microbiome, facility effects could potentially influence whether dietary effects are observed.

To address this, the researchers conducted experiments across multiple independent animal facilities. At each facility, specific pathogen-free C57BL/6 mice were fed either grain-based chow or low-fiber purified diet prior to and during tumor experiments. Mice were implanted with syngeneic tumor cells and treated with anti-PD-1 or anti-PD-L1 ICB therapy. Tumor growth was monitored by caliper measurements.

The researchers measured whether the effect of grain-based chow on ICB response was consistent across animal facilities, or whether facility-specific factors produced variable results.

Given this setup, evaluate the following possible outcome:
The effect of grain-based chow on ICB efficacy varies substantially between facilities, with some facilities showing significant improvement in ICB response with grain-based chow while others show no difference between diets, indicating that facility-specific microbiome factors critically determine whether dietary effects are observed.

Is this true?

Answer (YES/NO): NO